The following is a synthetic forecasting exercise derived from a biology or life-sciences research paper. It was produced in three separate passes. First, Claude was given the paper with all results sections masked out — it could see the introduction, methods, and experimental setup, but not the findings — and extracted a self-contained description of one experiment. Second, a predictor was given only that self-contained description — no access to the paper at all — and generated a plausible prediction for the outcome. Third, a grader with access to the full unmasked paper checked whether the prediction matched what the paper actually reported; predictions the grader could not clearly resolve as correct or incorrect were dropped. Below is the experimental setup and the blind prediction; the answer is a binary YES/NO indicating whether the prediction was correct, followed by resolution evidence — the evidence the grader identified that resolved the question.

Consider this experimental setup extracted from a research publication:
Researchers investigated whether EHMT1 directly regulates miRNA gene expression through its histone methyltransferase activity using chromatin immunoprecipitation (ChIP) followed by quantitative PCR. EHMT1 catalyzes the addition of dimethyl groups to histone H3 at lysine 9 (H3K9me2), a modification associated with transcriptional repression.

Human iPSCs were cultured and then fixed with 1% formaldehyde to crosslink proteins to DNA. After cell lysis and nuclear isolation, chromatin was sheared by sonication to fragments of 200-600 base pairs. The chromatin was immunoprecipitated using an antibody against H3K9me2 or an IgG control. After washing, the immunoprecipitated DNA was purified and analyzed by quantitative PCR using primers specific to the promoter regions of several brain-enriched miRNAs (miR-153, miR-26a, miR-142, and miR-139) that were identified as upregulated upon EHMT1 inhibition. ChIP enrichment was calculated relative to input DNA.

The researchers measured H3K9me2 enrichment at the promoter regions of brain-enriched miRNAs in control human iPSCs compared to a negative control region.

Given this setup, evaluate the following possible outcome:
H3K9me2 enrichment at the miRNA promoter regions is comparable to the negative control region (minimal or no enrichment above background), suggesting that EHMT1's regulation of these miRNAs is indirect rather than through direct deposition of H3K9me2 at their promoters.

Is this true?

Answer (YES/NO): NO